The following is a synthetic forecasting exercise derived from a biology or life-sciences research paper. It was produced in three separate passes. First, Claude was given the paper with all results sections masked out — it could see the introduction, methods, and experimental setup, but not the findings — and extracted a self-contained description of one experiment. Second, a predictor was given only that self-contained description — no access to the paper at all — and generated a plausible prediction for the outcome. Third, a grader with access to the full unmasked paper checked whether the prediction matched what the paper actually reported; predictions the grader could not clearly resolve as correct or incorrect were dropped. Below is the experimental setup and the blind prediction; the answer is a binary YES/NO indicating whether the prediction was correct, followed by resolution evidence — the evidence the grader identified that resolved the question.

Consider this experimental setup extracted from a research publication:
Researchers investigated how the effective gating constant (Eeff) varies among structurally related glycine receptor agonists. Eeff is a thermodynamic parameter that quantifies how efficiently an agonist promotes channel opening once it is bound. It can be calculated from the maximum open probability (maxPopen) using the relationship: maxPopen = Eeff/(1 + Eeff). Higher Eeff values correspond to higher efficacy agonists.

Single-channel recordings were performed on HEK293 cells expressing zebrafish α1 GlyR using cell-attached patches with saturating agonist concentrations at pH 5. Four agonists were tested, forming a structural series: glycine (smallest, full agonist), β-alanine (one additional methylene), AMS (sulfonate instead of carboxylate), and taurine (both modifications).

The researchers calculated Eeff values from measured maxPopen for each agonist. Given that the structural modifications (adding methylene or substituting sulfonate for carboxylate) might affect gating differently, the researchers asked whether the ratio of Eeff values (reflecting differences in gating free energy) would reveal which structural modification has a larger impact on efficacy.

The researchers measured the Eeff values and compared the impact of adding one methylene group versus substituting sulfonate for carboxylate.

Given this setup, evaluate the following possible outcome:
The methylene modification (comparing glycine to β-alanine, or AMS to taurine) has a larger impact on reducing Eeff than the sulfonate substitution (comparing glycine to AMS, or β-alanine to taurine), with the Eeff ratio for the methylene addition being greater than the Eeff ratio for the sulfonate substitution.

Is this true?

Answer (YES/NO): YES